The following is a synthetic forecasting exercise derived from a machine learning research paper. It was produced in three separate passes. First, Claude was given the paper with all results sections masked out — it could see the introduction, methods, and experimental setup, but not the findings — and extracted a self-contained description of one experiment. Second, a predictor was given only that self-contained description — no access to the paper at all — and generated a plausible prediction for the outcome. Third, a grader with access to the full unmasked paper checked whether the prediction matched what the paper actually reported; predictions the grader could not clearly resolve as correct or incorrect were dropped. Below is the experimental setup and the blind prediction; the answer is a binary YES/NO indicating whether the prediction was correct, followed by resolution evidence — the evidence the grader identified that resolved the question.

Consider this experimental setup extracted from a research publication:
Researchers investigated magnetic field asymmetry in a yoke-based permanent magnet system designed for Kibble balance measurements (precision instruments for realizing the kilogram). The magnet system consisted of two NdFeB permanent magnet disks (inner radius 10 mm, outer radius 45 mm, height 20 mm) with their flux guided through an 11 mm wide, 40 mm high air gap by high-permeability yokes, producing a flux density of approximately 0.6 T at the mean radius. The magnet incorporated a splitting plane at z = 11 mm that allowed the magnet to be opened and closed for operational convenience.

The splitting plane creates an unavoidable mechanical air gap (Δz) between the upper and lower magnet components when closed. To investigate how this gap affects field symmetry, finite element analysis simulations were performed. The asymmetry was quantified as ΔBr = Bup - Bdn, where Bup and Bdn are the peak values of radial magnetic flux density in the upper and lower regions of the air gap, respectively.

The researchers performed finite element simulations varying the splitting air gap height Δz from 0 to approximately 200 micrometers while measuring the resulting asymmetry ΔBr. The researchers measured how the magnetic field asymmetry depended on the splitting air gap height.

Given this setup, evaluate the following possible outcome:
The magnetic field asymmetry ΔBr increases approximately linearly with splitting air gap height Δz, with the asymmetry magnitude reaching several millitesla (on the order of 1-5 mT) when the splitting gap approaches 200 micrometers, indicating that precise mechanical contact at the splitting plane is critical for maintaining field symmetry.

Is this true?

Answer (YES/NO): NO